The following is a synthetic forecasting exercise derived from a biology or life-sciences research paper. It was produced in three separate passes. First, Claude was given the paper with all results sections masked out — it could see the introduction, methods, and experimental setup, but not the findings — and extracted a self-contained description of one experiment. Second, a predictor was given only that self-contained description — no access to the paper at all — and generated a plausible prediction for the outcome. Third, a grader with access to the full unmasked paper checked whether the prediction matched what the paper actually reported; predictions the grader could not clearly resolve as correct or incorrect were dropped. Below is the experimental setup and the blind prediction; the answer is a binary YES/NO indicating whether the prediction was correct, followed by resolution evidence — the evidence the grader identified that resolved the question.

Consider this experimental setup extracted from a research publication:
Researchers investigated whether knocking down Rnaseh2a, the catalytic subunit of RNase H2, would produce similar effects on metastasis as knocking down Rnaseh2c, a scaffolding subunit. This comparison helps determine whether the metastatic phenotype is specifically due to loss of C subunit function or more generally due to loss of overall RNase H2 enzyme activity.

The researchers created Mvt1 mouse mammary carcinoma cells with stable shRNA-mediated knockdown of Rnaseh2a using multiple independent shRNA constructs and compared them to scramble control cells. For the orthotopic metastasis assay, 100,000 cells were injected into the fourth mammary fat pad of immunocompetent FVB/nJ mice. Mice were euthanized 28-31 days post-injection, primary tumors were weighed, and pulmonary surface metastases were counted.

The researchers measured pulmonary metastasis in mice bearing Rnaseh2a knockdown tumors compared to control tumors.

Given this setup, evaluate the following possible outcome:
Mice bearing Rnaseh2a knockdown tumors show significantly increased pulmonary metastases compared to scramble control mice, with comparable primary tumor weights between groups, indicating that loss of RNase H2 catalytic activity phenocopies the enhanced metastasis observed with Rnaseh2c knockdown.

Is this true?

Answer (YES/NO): NO